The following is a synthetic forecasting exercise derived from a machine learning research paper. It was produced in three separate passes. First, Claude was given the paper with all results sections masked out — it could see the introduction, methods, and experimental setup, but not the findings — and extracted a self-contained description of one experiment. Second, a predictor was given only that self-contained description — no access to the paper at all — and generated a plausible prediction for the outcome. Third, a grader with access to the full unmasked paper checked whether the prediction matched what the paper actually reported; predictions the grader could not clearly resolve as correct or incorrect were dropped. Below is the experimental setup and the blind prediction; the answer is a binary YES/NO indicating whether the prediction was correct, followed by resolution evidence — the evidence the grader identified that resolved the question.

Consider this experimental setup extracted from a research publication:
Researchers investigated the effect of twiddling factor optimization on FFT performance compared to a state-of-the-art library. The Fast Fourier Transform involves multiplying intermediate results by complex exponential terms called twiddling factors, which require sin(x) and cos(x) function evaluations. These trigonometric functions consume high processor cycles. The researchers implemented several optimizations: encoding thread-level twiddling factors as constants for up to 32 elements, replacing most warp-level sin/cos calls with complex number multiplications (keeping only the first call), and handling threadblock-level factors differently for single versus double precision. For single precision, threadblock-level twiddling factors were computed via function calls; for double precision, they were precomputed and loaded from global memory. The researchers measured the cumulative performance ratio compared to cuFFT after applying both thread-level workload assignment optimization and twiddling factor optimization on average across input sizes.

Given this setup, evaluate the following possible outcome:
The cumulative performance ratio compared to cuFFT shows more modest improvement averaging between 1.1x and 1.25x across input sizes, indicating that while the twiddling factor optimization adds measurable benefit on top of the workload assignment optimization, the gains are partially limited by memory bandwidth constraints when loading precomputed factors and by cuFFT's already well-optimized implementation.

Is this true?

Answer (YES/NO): NO